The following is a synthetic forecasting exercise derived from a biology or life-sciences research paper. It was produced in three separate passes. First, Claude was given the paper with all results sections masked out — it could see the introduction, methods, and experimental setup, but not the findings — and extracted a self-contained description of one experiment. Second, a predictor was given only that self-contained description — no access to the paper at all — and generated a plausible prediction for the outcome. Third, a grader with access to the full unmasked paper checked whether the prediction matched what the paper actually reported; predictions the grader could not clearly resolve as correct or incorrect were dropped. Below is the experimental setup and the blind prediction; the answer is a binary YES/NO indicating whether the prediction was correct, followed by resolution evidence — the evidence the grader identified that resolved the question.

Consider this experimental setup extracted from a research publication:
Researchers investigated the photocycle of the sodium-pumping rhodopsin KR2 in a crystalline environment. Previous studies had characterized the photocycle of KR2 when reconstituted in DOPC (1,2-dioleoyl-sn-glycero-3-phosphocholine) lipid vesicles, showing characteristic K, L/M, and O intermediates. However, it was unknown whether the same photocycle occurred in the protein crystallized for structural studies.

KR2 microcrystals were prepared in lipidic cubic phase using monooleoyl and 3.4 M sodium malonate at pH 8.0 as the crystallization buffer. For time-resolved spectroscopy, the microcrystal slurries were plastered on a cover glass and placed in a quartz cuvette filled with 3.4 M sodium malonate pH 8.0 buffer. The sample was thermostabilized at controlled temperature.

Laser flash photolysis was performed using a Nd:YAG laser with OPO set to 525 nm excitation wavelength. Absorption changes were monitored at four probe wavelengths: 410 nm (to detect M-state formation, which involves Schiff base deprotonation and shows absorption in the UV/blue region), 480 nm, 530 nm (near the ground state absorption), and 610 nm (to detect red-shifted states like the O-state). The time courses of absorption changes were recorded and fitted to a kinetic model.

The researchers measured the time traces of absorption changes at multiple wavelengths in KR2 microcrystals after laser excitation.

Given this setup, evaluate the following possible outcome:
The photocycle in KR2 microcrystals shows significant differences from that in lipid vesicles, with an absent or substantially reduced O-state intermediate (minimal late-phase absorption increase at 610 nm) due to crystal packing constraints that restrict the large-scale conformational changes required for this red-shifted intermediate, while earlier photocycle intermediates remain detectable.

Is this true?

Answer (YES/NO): NO